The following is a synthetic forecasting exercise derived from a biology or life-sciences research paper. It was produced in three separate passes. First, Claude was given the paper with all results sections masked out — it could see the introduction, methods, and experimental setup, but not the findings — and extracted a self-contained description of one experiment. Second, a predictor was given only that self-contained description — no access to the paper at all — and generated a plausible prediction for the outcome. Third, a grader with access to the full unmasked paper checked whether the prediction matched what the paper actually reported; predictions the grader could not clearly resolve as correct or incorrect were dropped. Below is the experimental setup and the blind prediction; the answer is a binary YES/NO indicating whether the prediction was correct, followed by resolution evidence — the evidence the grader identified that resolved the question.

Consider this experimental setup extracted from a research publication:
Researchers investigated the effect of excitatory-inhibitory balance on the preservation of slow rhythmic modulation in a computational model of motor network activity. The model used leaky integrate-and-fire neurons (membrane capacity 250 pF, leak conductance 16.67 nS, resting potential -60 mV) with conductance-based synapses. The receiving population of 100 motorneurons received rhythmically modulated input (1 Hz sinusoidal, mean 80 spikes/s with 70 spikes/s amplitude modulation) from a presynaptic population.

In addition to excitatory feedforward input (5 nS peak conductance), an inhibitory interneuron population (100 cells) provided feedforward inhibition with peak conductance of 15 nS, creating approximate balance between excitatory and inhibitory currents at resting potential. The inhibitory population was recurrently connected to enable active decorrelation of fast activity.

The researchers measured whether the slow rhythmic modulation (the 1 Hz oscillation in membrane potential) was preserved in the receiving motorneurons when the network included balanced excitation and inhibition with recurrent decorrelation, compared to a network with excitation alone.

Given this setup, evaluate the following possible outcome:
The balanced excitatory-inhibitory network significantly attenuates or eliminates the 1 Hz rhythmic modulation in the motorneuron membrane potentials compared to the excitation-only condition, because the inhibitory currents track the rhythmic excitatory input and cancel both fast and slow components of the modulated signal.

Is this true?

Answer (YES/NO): NO